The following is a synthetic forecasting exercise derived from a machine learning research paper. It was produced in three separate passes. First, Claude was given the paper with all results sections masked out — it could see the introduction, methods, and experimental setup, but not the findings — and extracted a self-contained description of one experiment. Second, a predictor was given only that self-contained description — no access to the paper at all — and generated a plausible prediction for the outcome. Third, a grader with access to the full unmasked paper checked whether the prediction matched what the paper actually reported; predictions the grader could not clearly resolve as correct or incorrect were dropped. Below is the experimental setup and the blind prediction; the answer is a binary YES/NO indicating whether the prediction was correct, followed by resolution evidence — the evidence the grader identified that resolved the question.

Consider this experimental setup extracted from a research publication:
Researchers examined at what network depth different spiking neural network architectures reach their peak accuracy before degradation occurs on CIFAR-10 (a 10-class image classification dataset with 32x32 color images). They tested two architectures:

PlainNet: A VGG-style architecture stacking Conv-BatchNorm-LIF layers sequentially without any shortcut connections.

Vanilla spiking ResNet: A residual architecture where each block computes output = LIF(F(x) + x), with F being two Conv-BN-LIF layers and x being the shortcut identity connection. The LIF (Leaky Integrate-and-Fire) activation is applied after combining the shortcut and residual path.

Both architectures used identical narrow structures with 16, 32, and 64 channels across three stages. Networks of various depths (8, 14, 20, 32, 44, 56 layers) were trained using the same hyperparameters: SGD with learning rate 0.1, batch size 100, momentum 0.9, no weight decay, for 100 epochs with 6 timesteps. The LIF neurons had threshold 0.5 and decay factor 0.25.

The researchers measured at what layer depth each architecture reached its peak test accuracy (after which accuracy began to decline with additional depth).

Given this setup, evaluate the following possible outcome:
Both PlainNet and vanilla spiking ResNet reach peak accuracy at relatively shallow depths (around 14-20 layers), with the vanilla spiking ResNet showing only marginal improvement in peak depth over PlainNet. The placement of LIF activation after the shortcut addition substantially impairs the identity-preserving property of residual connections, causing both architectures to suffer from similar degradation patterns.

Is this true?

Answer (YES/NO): YES